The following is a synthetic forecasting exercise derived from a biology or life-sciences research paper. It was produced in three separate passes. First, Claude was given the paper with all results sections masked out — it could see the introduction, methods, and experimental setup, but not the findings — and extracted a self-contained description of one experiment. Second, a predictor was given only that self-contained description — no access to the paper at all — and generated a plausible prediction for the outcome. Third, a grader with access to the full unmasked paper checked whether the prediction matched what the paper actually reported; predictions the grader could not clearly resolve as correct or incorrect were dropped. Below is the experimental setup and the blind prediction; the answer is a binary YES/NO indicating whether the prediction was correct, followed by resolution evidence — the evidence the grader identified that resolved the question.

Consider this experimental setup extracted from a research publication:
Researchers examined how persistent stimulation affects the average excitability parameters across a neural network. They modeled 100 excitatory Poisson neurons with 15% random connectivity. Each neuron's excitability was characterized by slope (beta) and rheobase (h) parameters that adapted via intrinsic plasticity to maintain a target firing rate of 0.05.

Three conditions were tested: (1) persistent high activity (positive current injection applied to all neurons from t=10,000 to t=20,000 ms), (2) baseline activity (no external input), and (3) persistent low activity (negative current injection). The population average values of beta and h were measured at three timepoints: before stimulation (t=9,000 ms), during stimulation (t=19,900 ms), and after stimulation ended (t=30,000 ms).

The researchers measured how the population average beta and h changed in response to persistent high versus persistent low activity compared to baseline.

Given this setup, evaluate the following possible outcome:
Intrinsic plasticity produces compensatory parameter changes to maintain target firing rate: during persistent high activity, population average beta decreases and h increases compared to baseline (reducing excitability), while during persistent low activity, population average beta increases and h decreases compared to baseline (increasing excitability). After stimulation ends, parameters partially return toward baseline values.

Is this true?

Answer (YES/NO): YES